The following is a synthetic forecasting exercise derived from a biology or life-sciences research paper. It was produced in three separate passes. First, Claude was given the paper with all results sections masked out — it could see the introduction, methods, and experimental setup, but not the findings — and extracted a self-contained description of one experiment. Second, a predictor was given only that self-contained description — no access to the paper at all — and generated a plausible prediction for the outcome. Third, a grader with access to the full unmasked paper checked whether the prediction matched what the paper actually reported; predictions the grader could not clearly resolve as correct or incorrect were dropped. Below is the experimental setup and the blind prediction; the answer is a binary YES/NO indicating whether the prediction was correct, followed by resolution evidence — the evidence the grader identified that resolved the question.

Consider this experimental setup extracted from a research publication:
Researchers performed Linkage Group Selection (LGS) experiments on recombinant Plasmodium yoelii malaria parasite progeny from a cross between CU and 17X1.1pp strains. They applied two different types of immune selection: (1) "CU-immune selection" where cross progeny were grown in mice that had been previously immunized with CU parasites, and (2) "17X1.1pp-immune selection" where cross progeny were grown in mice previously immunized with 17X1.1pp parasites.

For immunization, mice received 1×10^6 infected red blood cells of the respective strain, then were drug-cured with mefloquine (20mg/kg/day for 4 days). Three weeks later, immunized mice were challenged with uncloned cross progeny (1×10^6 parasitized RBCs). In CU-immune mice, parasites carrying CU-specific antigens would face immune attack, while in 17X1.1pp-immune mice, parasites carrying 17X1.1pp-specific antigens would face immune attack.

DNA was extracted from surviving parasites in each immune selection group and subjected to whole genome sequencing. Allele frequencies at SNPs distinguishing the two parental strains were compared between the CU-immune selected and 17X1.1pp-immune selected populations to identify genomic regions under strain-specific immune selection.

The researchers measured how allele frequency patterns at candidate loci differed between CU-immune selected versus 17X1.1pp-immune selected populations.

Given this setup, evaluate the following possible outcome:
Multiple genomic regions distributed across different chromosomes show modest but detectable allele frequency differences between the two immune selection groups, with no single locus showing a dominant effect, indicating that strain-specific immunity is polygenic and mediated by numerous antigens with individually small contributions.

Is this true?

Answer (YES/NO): NO